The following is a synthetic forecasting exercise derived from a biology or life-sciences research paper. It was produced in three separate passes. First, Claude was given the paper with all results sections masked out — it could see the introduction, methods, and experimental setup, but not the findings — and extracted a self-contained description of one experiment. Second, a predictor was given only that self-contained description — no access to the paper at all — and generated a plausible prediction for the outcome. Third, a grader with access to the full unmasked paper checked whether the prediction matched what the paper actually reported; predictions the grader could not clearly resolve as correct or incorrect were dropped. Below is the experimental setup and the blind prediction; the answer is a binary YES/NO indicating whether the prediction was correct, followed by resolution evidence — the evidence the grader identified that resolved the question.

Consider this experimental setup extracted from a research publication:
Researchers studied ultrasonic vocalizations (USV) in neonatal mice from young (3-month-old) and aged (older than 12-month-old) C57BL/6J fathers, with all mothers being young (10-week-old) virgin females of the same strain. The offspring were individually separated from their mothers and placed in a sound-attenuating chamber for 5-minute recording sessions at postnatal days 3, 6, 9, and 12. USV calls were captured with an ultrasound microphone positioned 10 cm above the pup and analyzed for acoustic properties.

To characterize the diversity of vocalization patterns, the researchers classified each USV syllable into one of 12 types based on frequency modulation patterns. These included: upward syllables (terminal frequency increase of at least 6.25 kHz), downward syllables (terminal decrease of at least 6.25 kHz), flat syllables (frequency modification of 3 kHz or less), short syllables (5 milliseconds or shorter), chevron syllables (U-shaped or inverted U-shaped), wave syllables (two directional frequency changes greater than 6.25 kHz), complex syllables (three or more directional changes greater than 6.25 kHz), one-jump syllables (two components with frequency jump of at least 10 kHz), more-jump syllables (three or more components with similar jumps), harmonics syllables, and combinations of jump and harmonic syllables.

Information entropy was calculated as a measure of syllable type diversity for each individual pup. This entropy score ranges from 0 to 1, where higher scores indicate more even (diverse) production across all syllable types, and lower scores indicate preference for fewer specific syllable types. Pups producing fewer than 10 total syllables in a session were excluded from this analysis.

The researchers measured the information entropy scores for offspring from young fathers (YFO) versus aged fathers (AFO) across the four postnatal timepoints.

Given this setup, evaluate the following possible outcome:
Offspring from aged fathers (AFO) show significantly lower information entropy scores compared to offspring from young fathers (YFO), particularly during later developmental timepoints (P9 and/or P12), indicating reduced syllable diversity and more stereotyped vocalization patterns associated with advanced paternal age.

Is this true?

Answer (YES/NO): NO